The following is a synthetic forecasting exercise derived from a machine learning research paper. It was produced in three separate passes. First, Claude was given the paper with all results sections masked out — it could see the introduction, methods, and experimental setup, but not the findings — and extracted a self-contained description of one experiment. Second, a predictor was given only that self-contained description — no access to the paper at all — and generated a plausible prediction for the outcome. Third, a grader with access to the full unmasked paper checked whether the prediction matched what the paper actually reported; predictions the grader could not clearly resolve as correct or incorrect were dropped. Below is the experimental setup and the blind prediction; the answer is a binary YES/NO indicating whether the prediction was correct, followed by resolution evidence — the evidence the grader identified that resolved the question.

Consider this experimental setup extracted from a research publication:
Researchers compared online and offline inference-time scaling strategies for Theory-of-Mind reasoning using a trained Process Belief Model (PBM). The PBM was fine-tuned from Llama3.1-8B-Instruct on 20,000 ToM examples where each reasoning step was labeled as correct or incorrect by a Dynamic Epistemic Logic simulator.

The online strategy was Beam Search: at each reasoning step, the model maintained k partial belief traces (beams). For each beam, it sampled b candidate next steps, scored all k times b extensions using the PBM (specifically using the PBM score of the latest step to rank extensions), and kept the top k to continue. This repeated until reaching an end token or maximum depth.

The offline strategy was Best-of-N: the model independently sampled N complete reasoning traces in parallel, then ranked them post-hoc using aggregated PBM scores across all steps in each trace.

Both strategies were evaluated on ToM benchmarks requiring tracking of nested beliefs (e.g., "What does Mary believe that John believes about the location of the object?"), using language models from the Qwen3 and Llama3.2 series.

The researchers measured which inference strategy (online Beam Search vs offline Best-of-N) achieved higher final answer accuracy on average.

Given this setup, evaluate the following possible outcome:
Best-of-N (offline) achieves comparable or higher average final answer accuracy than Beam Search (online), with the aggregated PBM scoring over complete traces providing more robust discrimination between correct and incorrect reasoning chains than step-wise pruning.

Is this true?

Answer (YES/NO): YES